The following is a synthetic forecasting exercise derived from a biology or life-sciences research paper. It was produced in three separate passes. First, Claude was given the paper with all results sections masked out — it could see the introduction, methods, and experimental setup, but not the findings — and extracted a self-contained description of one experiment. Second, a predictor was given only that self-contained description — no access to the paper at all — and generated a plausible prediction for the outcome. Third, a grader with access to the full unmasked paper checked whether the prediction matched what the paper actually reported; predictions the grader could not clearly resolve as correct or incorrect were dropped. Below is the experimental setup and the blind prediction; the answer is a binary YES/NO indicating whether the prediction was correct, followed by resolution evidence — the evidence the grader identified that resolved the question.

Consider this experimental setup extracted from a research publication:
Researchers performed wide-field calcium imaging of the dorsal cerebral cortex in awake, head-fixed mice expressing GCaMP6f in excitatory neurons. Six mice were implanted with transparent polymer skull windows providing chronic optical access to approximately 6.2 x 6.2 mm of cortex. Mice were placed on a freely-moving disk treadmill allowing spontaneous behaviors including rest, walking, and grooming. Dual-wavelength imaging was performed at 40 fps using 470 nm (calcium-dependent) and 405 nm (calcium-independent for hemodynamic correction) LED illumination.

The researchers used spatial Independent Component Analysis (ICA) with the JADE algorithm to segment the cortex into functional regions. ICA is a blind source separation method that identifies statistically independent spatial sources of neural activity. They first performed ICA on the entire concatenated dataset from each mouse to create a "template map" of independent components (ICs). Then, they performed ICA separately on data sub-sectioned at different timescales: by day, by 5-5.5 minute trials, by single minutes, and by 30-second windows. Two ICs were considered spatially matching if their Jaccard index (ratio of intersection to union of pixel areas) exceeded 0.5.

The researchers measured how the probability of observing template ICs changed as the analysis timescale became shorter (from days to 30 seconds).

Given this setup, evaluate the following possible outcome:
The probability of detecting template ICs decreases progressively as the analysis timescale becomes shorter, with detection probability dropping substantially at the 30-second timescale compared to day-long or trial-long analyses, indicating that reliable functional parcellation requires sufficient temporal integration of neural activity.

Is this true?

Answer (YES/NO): YES